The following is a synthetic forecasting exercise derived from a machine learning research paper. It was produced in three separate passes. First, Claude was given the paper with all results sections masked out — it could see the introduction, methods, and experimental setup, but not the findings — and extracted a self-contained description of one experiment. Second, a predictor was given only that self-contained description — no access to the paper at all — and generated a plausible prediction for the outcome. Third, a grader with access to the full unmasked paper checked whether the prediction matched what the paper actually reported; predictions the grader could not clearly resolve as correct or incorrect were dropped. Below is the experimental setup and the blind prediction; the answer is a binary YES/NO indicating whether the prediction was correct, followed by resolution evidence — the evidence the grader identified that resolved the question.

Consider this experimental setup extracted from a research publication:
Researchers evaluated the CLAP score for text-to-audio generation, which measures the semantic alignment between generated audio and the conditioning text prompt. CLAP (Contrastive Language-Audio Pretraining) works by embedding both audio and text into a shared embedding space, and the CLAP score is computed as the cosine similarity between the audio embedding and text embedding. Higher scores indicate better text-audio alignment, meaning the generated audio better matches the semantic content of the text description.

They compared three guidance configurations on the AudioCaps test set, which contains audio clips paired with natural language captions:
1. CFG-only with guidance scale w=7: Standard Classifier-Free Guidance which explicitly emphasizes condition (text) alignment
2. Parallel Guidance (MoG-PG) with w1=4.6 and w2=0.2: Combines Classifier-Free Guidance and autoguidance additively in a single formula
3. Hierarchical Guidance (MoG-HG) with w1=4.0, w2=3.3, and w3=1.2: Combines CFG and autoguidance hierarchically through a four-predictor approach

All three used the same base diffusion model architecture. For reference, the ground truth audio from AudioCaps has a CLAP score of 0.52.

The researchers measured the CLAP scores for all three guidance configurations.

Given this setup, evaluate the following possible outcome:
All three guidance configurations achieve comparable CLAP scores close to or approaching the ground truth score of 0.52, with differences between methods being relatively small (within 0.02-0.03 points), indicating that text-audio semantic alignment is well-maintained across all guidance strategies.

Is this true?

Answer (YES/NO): YES